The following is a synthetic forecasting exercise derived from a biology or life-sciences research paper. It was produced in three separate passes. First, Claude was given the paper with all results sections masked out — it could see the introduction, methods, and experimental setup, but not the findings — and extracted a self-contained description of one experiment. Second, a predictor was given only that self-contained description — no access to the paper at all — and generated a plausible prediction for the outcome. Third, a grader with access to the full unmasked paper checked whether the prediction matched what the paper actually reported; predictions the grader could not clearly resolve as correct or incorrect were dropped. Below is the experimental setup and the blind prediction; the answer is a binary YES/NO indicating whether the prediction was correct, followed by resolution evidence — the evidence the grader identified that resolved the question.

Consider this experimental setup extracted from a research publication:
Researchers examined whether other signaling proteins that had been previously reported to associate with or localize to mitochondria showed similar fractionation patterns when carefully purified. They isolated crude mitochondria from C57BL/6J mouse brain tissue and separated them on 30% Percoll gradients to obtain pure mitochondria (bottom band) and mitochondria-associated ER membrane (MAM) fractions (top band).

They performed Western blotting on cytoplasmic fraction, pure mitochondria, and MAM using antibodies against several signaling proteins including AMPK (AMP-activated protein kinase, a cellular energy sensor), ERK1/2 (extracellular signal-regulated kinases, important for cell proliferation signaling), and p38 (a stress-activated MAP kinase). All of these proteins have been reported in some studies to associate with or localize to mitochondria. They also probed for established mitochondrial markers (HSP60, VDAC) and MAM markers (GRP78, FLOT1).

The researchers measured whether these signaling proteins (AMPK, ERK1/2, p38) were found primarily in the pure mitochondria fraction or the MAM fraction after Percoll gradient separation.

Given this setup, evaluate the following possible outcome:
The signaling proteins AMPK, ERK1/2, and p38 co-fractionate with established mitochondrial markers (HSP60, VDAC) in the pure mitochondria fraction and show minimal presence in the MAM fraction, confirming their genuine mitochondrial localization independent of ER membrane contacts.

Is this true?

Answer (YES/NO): NO